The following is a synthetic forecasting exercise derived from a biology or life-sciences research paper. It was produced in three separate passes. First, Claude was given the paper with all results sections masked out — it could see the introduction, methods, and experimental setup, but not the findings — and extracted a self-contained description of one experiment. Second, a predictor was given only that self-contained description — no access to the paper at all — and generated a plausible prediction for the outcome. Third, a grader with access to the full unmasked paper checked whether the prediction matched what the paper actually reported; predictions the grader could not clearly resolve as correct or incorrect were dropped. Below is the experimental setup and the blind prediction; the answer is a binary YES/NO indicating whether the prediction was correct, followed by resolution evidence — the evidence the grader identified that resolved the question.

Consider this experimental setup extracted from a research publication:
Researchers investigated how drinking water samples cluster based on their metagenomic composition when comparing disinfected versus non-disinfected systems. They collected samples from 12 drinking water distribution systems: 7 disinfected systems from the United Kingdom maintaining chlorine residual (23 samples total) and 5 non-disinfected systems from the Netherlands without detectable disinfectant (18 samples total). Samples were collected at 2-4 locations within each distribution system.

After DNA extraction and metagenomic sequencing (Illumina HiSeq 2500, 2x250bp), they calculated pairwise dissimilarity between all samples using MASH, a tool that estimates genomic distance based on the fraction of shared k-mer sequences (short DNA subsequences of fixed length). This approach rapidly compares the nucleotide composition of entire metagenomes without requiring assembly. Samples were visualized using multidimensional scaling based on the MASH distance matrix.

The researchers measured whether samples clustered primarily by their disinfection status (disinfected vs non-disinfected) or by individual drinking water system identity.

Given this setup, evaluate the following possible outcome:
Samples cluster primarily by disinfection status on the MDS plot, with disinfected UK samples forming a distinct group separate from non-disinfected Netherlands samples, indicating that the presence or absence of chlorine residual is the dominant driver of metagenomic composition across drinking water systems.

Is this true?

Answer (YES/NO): YES